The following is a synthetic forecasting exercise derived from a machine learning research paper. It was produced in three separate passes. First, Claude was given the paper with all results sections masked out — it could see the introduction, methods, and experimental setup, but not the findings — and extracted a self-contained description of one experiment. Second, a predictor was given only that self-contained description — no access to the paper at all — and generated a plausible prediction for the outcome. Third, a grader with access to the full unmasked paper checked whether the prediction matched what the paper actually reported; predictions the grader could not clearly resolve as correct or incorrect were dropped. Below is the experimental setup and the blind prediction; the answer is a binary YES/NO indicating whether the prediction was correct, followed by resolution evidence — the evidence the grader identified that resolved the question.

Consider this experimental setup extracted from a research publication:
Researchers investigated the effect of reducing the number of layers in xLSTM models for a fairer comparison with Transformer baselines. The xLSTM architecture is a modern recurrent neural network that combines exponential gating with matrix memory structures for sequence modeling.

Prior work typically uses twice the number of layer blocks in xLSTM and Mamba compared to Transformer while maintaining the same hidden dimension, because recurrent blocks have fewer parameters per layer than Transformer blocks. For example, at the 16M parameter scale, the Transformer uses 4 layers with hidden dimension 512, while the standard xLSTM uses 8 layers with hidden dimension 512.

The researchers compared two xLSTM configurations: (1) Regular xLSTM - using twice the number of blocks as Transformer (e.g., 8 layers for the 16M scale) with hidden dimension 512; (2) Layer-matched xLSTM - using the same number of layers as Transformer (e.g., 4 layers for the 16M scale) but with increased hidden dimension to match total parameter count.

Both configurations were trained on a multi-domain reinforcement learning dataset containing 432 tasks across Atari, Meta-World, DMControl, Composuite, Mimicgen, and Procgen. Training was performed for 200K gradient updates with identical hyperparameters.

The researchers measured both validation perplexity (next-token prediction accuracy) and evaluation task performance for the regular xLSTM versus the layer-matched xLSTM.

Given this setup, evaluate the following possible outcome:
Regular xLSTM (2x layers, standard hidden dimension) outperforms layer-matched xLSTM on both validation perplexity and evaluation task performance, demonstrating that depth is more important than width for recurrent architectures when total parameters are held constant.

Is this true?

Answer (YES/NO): YES